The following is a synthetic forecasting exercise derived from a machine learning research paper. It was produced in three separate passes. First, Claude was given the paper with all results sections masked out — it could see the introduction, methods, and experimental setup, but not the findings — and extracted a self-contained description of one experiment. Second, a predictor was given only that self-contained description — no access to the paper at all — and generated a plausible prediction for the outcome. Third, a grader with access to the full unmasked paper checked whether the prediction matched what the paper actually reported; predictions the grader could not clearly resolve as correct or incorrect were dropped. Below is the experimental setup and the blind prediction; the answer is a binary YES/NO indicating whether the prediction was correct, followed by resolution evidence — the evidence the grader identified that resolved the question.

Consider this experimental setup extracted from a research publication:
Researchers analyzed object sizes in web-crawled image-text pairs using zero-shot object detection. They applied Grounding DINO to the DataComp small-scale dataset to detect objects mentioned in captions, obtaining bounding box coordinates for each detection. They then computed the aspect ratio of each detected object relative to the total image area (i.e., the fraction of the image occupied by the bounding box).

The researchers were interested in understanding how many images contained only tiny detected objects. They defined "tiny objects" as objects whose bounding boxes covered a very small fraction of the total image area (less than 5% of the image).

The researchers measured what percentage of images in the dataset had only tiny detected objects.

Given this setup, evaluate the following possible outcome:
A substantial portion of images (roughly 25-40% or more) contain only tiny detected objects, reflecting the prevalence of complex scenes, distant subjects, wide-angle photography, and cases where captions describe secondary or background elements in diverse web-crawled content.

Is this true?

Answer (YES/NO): NO